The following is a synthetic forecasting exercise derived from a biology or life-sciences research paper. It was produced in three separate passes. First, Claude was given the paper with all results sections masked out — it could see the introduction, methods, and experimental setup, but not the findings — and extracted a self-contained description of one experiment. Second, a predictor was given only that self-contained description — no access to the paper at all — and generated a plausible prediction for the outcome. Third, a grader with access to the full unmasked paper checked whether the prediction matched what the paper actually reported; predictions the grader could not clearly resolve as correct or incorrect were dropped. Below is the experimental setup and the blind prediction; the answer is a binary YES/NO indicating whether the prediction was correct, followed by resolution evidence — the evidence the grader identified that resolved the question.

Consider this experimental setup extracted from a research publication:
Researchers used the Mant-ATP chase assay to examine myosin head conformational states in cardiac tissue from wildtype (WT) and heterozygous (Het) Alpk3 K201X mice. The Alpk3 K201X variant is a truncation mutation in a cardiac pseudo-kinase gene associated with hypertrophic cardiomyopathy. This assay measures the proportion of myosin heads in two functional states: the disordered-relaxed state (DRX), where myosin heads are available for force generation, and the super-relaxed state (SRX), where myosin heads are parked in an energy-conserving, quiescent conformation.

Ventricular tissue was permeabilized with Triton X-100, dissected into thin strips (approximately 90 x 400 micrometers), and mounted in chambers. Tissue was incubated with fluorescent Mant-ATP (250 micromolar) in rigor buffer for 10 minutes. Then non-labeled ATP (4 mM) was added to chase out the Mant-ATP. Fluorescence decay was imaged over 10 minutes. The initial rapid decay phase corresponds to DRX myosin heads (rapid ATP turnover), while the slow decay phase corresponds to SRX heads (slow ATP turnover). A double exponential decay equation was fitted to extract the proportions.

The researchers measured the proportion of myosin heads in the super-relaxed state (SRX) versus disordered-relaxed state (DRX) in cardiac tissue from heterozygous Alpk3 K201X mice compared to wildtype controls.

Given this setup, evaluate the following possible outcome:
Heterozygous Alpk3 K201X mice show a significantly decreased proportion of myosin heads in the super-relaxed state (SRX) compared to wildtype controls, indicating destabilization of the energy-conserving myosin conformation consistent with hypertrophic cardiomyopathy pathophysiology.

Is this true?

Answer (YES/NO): YES